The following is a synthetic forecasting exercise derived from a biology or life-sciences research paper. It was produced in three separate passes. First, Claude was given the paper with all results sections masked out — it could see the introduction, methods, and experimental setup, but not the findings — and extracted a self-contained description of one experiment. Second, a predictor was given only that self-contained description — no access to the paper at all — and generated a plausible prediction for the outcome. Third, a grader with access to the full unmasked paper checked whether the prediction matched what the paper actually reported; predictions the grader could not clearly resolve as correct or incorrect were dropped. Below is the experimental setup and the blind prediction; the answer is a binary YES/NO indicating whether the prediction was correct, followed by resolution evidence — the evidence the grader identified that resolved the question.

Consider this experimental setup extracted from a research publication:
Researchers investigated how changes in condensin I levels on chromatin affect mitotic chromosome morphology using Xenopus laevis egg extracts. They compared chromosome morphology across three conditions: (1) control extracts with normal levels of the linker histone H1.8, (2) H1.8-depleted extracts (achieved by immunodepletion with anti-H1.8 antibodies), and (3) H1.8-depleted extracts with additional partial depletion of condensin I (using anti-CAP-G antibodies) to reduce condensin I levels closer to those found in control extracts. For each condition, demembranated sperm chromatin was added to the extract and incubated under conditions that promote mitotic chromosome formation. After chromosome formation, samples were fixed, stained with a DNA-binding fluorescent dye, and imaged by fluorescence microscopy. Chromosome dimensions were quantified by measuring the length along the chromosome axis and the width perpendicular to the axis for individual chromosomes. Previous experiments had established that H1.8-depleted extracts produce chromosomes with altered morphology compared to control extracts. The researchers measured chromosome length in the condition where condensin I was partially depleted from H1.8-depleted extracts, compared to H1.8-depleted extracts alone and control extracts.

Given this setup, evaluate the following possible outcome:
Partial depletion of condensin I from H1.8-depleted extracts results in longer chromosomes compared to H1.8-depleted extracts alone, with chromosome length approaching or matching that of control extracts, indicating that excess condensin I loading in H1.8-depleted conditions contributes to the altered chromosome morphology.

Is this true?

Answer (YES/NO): NO